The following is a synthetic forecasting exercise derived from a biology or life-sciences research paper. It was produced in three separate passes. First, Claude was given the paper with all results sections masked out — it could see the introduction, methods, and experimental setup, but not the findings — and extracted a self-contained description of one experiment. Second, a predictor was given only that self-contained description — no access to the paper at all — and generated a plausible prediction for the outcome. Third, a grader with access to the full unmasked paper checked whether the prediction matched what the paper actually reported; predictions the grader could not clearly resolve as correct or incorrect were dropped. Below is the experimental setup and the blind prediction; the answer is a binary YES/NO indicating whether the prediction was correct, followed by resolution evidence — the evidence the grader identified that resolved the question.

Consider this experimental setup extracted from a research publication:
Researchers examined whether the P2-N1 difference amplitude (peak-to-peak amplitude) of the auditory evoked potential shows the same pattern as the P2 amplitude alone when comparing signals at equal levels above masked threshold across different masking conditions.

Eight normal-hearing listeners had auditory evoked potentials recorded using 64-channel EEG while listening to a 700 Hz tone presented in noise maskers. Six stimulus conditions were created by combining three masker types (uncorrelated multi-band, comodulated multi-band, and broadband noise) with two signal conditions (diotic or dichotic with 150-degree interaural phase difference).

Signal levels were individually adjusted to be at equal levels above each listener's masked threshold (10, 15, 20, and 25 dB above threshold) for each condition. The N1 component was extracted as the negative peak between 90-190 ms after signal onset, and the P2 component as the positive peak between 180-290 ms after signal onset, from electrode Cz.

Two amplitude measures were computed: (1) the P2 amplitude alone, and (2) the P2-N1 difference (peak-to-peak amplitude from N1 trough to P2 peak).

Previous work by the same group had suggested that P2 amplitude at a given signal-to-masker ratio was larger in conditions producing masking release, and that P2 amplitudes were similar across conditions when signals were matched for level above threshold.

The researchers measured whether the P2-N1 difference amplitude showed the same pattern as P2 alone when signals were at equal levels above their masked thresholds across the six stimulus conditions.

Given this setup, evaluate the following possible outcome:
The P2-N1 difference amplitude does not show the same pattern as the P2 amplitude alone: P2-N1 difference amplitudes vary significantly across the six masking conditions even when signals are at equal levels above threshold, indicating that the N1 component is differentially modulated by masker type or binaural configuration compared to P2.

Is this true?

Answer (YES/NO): YES